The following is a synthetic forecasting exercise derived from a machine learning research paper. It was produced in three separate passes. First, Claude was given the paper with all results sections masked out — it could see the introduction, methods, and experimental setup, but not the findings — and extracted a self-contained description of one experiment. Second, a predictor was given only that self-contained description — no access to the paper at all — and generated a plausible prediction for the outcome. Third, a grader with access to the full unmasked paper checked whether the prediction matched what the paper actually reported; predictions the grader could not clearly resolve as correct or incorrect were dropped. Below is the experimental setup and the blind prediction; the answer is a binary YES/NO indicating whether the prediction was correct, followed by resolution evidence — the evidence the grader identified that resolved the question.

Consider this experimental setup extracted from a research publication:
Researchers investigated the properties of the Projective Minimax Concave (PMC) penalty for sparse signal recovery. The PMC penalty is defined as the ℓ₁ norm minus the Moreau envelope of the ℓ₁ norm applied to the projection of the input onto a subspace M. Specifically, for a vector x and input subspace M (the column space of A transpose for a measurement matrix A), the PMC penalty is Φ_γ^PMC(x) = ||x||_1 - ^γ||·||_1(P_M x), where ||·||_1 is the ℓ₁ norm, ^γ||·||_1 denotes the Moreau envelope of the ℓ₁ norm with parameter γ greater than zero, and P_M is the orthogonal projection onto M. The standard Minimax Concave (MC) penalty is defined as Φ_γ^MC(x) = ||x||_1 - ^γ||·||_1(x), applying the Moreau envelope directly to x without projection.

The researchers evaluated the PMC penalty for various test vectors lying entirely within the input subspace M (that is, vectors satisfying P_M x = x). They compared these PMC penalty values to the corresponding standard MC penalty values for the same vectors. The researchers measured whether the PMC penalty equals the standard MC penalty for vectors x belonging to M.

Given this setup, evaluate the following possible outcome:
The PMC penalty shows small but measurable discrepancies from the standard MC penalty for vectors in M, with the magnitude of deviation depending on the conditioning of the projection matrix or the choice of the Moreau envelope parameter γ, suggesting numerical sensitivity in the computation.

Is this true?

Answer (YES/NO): NO